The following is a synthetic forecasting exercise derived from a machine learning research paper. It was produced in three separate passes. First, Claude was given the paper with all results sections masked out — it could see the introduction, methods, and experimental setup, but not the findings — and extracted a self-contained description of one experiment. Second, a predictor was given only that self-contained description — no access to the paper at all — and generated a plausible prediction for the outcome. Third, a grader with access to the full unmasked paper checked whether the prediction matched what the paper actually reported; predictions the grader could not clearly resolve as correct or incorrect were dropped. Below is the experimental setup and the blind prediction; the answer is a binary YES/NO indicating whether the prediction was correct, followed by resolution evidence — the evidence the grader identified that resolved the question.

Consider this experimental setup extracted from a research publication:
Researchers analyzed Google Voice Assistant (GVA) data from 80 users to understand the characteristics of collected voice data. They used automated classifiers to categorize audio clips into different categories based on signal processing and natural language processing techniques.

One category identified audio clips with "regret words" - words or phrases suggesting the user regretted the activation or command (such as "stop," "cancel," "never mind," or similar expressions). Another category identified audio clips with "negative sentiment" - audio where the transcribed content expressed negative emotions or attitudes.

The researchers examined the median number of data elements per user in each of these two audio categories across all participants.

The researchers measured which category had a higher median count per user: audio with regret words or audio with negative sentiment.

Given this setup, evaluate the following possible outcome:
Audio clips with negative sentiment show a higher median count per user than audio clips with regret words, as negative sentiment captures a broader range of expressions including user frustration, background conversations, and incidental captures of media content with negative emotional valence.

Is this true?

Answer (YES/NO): YES